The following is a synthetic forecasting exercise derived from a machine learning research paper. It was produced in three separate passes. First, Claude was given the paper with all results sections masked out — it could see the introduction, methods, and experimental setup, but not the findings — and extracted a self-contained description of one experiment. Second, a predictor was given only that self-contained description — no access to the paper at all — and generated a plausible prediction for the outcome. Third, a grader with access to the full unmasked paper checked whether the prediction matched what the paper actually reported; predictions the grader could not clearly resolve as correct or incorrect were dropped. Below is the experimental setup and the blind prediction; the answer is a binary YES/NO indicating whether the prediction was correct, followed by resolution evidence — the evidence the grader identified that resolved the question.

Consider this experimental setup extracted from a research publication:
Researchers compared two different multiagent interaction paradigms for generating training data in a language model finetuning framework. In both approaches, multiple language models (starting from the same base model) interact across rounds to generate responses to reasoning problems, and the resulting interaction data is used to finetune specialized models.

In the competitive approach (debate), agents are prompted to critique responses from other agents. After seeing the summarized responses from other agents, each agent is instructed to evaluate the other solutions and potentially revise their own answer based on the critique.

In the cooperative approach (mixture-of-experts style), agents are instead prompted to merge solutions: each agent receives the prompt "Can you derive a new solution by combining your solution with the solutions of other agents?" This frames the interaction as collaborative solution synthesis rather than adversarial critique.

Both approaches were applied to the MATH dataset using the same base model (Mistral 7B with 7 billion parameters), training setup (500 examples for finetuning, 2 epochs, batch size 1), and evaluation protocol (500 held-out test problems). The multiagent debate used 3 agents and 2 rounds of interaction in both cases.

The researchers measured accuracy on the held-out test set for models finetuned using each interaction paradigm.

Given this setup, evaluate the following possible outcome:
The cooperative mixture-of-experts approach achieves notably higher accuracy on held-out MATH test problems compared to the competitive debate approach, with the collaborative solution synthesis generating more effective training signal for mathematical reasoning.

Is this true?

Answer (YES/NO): NO